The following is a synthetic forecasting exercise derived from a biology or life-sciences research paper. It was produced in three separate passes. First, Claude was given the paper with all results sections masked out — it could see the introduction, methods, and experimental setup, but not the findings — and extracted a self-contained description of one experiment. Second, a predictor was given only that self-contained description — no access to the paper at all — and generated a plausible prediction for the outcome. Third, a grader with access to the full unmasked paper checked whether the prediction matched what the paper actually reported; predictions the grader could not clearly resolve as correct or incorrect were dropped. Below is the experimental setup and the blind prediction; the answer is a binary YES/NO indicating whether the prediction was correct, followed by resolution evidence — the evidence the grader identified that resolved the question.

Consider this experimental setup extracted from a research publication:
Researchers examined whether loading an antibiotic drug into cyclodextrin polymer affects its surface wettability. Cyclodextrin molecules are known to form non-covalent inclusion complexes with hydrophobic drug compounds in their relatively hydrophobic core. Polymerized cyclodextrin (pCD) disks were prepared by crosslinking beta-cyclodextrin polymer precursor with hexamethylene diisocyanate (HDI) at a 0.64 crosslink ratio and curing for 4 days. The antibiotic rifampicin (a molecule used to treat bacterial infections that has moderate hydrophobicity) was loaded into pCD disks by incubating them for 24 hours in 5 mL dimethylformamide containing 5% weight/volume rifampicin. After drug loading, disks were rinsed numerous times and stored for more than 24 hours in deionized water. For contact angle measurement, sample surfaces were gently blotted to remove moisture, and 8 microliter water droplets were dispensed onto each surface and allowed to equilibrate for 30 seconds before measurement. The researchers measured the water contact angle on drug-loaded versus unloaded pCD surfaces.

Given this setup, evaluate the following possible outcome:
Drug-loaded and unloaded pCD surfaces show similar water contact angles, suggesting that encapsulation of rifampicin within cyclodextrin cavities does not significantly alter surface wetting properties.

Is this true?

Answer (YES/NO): NO